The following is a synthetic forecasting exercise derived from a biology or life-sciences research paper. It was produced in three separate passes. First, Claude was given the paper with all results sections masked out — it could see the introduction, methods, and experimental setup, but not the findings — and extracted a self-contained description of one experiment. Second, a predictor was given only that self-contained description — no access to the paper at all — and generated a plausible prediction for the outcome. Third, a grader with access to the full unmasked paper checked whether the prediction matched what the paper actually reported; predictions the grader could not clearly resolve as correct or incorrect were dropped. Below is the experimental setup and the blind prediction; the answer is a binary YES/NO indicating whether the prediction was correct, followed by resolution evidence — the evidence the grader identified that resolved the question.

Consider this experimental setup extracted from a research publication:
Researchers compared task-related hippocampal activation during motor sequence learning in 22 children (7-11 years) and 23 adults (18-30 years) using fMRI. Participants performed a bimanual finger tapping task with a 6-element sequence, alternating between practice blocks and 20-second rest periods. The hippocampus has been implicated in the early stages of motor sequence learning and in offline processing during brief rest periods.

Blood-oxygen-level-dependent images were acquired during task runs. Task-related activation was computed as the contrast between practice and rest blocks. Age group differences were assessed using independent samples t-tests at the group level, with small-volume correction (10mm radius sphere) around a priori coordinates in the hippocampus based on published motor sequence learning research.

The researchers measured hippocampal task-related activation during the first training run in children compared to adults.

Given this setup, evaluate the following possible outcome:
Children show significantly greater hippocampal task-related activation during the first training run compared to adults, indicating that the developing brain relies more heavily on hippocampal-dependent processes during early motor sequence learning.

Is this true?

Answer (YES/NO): NO